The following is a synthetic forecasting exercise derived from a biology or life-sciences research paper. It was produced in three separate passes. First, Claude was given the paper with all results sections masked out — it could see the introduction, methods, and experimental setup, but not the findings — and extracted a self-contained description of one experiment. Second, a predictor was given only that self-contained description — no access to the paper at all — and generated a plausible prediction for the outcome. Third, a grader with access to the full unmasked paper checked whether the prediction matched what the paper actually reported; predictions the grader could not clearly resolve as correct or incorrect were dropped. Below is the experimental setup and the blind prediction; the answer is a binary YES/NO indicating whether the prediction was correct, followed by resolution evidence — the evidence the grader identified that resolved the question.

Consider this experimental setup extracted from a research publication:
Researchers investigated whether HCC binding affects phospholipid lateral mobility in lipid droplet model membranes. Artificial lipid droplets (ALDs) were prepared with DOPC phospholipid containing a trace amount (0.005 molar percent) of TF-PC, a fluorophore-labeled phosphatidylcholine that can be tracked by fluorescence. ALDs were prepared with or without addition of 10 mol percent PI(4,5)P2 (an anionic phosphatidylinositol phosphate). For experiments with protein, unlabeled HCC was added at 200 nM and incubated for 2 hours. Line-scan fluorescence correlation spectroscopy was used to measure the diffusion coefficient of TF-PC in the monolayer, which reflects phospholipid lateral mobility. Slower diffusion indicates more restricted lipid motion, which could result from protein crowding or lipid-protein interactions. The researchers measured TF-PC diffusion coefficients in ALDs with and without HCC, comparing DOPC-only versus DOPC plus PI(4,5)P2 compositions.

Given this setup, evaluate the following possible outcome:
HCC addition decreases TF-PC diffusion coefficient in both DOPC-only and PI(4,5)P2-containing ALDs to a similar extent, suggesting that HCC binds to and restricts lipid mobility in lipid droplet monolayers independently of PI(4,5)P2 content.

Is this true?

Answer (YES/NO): YES